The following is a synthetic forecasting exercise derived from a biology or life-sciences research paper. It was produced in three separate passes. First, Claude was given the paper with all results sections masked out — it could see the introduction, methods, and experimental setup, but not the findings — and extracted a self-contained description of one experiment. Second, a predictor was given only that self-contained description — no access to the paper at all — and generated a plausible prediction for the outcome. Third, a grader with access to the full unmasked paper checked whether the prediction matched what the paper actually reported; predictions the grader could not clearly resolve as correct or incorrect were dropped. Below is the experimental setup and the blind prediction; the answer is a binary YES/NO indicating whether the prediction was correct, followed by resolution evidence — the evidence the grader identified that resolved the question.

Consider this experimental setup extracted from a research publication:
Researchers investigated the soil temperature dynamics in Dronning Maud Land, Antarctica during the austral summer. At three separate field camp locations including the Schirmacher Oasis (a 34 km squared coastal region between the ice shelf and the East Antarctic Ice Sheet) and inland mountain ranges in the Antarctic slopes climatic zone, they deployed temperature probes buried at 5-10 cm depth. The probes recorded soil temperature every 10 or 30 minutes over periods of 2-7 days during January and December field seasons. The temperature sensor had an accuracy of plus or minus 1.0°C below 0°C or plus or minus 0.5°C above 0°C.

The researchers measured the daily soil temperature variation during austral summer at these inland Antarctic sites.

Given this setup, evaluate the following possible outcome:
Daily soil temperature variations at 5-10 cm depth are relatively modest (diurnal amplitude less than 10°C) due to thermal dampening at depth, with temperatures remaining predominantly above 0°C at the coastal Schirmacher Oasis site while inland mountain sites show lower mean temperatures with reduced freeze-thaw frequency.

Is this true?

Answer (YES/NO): NO